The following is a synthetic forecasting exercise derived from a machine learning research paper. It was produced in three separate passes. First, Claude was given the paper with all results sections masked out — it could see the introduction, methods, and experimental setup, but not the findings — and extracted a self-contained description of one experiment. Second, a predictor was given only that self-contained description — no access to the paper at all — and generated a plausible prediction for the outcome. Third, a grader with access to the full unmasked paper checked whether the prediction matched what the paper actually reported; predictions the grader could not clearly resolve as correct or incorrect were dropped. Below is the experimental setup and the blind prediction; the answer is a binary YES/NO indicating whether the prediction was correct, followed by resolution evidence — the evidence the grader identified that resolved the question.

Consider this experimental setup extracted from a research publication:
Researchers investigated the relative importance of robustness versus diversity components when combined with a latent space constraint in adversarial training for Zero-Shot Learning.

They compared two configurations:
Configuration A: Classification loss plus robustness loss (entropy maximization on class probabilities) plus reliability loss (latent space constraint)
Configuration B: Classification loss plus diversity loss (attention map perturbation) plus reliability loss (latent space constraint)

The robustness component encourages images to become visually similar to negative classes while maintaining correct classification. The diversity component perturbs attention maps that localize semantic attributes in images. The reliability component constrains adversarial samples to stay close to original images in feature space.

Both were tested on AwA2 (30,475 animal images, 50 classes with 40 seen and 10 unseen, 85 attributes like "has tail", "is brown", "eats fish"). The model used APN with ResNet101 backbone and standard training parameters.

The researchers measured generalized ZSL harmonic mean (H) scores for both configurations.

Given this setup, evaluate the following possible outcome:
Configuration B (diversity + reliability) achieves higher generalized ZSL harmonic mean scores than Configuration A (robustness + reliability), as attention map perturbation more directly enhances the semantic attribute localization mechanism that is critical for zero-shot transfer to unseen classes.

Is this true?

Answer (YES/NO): YES